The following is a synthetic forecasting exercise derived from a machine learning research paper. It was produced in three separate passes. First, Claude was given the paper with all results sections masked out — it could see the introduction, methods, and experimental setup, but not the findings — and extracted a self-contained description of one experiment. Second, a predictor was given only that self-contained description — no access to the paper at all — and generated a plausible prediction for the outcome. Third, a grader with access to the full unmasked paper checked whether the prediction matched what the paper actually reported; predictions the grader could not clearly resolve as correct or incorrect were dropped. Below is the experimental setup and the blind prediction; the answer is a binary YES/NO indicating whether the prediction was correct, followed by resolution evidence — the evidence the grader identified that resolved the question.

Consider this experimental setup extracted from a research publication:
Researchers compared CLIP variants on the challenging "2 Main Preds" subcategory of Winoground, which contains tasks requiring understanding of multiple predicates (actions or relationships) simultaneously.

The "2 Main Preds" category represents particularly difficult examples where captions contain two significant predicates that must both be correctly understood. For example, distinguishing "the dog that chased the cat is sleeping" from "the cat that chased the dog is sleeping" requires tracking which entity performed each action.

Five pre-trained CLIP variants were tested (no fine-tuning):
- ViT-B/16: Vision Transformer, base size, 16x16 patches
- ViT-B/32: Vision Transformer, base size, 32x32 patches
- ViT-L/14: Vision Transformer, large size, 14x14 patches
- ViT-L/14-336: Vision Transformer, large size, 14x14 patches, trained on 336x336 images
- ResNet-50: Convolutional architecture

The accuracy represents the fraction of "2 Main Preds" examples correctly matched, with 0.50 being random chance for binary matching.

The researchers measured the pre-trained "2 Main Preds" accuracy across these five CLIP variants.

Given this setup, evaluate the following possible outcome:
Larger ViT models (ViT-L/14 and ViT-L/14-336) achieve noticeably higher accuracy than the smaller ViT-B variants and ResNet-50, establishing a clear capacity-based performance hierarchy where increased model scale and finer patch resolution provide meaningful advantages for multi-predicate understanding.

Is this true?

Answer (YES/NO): NO